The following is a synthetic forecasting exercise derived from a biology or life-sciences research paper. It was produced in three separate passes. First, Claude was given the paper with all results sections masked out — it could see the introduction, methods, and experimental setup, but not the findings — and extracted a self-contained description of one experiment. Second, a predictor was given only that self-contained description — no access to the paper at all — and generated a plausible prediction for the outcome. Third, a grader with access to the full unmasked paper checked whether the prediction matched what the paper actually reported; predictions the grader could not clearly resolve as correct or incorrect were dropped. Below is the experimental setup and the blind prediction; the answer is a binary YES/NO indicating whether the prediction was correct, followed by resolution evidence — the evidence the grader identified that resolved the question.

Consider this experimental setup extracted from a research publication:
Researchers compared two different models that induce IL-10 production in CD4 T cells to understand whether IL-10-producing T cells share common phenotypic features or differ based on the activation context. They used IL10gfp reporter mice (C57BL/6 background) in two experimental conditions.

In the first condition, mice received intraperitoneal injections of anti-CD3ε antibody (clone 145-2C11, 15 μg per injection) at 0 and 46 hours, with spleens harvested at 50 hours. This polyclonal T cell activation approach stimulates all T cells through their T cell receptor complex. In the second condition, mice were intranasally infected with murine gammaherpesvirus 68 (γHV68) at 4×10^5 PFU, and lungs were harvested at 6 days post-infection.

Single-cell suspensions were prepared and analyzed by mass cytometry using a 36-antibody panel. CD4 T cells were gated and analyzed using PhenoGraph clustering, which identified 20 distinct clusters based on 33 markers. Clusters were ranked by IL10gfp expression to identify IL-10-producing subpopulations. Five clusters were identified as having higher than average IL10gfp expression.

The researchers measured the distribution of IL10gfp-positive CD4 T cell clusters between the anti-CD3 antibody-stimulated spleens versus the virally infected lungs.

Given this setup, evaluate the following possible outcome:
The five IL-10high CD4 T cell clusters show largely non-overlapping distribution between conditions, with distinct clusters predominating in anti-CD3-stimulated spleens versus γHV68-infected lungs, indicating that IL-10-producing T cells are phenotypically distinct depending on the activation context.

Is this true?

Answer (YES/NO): YES